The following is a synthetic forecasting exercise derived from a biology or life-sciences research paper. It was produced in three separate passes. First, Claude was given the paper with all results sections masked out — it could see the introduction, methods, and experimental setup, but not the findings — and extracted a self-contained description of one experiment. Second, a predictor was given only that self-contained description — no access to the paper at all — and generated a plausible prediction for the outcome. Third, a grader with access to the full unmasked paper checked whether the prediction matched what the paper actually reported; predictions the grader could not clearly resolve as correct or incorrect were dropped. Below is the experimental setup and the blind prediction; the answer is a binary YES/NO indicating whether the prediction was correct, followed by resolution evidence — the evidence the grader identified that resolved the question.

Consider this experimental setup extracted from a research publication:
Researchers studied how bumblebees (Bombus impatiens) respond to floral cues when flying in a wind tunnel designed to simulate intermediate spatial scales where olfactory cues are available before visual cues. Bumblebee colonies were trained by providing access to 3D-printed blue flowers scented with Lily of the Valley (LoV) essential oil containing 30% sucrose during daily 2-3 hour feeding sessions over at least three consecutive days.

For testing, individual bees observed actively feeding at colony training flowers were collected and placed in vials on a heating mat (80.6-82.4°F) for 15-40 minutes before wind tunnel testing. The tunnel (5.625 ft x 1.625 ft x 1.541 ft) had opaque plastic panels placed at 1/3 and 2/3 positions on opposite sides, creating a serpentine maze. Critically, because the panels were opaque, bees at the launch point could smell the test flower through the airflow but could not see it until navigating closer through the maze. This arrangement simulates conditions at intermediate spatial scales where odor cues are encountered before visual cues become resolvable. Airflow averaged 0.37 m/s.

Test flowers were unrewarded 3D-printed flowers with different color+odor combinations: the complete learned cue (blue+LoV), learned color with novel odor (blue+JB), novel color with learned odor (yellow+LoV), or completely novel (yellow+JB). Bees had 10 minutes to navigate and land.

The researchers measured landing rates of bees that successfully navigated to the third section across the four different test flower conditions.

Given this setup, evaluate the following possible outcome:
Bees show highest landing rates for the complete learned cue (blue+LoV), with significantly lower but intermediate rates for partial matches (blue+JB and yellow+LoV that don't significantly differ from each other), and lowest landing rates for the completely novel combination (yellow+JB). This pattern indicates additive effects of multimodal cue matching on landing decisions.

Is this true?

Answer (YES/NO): NO